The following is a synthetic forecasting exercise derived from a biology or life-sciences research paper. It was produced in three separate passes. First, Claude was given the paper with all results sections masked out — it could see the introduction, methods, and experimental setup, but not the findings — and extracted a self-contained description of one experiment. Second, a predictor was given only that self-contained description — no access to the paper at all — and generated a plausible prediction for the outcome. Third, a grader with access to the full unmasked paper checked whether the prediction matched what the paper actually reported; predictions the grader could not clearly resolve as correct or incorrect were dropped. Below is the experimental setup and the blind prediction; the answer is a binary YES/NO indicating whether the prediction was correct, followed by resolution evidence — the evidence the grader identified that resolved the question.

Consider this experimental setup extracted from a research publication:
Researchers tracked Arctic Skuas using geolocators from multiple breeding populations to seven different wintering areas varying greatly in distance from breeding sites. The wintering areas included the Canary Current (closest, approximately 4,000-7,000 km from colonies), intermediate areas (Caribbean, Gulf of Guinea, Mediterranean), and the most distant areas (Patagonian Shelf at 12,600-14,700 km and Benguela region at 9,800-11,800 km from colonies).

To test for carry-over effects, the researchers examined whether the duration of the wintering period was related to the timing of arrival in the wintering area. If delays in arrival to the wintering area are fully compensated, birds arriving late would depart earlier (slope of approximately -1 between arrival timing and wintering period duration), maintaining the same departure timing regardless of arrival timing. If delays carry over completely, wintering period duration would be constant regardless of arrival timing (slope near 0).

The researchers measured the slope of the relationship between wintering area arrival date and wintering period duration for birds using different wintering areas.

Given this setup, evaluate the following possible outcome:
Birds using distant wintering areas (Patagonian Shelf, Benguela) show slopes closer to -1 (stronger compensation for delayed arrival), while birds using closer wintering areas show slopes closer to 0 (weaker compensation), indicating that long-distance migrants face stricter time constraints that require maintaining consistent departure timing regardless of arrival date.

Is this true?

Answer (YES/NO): NO